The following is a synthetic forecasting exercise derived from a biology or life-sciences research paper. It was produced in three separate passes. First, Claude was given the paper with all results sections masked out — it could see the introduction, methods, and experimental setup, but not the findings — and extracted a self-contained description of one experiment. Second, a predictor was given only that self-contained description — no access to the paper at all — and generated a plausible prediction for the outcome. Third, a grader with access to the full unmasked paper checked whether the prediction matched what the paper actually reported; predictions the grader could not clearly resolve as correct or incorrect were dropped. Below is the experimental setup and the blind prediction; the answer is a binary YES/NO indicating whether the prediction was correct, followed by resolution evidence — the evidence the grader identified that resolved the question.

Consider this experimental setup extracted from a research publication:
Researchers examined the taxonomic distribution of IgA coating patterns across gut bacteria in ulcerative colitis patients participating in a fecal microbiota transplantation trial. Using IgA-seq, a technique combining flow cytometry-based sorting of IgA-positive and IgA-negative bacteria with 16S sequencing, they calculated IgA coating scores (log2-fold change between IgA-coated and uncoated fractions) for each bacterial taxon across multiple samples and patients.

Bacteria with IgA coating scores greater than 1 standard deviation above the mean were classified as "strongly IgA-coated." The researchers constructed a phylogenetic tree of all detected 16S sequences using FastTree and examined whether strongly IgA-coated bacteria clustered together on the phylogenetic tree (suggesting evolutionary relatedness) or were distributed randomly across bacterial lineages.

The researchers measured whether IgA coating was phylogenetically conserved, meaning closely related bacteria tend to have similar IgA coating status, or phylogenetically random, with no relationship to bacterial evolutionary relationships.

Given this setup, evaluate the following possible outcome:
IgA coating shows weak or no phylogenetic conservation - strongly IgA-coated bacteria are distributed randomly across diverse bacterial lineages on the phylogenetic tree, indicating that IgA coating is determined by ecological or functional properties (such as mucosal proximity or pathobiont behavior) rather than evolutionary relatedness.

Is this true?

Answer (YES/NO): YES